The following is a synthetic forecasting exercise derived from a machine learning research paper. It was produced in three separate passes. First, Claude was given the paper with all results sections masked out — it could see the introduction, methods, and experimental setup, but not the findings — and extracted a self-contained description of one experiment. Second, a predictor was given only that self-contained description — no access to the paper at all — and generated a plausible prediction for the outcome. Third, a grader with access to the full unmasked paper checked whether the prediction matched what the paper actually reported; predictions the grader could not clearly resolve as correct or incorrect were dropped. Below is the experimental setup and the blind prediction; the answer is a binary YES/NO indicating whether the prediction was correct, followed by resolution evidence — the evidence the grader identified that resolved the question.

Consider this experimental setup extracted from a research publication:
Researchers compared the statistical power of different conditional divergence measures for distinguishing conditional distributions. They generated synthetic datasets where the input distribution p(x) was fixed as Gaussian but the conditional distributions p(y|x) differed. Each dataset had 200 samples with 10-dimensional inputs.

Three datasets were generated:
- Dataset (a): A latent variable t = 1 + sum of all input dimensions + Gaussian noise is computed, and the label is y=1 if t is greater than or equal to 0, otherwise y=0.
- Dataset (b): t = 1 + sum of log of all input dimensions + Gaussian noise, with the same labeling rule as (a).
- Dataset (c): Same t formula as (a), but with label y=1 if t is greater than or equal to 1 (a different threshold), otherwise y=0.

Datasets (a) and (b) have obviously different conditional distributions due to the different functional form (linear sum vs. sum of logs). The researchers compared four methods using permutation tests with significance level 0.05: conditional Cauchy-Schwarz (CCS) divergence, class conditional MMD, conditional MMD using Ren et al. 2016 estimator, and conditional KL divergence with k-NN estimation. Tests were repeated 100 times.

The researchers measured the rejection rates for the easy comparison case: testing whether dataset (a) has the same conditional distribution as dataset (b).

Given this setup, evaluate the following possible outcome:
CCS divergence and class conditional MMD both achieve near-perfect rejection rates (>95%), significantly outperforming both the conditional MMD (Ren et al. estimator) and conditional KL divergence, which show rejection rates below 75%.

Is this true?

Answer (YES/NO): NO